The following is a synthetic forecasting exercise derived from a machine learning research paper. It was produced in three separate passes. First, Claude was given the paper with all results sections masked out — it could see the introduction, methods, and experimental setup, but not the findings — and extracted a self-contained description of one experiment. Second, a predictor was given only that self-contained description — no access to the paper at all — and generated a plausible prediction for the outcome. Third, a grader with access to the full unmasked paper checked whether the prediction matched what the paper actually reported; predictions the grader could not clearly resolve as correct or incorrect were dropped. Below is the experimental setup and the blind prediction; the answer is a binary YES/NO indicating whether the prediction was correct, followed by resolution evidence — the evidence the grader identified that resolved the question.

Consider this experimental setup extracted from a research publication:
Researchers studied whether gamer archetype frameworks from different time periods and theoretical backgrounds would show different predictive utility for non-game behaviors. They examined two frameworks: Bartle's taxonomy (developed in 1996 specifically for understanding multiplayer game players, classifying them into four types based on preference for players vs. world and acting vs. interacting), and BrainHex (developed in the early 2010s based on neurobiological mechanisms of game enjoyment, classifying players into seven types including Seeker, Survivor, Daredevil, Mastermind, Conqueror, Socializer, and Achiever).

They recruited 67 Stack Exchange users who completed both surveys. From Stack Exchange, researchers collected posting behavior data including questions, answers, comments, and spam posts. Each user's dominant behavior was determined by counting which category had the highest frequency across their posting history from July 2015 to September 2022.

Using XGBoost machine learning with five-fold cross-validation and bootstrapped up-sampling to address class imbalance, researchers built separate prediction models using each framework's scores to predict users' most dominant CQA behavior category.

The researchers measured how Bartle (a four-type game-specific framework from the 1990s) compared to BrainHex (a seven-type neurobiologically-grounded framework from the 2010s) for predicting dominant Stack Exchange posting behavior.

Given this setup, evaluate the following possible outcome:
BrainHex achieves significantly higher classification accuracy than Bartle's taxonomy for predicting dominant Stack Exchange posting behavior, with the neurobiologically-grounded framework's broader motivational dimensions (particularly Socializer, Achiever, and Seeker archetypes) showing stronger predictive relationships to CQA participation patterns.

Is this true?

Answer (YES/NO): NO